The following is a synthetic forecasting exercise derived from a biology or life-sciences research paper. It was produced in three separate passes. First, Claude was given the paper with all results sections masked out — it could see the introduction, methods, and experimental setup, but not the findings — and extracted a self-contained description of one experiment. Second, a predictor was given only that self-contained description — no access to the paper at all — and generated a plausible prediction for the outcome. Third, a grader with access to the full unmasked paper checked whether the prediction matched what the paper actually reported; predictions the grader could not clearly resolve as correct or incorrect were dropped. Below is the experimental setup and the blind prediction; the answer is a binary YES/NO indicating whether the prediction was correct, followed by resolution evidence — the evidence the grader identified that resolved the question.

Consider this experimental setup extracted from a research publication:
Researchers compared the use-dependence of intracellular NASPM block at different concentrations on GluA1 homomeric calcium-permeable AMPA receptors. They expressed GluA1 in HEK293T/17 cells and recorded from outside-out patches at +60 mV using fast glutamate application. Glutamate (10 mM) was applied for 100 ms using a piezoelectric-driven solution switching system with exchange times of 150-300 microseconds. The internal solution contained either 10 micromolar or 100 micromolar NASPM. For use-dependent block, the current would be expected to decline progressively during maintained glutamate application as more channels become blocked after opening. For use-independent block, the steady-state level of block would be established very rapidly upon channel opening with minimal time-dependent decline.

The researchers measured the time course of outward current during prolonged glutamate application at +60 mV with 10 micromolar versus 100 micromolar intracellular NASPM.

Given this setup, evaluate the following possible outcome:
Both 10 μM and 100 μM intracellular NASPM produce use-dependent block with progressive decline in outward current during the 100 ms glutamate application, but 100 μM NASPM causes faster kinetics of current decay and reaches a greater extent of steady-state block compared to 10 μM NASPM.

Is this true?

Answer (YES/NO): NO